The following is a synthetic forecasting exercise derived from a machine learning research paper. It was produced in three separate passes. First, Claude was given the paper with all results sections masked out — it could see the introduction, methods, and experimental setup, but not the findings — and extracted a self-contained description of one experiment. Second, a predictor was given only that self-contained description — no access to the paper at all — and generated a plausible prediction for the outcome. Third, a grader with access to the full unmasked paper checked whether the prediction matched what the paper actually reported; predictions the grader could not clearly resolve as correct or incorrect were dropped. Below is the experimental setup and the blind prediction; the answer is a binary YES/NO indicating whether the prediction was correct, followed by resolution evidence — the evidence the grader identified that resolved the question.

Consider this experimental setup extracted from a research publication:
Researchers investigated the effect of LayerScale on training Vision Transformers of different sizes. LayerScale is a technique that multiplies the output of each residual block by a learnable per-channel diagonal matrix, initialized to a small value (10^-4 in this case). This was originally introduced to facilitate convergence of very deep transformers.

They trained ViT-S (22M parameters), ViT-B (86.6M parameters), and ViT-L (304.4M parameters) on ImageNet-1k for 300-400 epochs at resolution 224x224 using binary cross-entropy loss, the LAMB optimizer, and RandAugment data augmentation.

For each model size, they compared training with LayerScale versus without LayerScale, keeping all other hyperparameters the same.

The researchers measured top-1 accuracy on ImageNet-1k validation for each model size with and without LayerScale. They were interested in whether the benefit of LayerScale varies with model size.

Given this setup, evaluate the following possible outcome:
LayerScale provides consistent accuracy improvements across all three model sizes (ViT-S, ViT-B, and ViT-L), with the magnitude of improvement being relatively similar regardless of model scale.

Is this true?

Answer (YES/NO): NO